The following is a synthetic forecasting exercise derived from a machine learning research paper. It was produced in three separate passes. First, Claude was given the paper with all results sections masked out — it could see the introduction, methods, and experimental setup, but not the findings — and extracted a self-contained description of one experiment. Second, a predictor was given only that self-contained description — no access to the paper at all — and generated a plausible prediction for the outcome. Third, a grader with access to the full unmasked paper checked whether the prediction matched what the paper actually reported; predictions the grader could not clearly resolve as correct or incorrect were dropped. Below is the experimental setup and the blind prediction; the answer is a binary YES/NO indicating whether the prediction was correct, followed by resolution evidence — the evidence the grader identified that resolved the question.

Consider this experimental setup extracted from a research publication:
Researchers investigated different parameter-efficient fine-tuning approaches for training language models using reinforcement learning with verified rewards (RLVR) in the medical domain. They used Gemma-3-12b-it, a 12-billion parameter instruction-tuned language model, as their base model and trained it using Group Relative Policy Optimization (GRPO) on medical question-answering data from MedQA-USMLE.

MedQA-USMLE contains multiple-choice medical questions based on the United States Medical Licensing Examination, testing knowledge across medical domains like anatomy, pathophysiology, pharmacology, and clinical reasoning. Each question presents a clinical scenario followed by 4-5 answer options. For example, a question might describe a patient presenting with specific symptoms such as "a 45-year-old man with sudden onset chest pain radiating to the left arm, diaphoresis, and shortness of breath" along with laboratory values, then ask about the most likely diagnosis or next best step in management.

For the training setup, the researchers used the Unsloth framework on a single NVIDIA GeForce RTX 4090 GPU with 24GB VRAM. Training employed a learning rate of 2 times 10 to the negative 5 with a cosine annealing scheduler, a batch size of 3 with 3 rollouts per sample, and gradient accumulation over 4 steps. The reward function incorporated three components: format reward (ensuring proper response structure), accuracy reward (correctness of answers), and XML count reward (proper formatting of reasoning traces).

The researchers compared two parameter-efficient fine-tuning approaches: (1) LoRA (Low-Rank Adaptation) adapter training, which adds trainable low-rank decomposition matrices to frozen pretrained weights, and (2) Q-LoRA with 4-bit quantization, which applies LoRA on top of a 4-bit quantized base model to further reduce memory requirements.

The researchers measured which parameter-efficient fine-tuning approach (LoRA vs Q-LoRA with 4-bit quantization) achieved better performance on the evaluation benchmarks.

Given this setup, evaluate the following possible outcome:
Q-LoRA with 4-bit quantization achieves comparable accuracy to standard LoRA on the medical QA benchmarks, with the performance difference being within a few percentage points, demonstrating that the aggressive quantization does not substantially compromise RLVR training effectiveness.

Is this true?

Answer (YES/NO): NO